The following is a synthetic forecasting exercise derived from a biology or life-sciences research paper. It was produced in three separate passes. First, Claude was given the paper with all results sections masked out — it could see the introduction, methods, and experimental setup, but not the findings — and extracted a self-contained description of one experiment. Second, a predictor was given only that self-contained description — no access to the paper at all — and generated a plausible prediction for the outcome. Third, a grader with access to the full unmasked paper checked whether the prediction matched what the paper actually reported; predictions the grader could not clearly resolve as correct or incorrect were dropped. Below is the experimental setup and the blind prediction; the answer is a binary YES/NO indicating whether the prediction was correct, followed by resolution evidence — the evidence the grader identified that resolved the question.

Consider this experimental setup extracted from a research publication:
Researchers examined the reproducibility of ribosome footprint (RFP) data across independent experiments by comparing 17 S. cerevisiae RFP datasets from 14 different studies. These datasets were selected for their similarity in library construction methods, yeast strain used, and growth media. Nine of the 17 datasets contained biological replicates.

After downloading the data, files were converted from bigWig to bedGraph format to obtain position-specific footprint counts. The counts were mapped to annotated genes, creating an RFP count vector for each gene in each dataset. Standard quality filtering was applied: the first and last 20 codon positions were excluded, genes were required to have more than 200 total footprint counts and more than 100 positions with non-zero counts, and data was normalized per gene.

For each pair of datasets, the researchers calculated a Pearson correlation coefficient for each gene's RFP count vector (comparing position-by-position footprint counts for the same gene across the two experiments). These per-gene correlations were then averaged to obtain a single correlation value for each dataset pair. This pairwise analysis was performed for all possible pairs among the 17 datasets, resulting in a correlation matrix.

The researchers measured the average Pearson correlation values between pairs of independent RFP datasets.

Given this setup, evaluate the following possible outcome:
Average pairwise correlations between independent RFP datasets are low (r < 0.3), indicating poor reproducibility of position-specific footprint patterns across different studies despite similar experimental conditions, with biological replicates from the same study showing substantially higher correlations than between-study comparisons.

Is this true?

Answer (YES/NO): NO